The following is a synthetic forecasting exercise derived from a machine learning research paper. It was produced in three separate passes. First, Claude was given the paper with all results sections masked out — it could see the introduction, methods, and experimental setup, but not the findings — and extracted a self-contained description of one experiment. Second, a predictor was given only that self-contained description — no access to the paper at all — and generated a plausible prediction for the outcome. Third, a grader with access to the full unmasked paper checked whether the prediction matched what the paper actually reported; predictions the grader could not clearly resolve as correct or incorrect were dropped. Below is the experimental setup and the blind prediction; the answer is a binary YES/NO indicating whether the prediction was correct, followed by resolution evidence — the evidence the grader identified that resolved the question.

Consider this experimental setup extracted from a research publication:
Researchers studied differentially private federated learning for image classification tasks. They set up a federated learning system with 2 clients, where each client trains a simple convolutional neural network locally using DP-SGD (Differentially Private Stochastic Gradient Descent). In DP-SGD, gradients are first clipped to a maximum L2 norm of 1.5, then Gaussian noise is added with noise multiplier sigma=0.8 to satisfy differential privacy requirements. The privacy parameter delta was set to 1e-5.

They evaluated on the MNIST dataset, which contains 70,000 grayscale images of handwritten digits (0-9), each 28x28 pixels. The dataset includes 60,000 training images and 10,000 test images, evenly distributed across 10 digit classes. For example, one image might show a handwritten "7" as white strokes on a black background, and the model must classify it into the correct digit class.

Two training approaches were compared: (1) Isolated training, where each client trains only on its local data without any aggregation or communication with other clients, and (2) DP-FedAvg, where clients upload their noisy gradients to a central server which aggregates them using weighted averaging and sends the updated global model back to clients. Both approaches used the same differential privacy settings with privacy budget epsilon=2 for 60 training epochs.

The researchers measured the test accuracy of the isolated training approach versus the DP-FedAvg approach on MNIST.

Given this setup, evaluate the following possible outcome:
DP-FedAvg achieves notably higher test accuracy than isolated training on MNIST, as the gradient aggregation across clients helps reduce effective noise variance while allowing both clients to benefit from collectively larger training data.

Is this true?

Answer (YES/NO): YES